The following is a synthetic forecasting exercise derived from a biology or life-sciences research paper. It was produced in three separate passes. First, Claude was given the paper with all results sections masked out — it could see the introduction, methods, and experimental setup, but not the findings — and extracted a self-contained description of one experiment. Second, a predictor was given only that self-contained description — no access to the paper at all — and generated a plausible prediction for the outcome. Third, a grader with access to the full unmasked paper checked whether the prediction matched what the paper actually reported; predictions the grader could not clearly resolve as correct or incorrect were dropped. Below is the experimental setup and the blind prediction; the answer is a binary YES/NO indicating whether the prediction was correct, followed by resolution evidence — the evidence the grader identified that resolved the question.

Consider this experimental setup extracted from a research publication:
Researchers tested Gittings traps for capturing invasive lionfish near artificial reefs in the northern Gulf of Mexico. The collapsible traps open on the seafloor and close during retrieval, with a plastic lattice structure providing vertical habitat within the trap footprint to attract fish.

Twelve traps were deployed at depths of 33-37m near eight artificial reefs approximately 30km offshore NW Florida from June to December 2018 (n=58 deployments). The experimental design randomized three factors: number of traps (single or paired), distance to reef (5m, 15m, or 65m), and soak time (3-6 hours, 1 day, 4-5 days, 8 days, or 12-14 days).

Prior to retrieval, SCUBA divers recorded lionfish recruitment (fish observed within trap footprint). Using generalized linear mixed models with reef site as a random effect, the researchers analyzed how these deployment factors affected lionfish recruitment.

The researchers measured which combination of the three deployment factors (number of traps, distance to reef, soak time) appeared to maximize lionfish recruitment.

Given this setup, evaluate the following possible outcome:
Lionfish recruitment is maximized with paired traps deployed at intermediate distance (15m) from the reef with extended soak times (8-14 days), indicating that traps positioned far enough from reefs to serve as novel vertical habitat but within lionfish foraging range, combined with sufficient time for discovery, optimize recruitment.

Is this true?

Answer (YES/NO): NO